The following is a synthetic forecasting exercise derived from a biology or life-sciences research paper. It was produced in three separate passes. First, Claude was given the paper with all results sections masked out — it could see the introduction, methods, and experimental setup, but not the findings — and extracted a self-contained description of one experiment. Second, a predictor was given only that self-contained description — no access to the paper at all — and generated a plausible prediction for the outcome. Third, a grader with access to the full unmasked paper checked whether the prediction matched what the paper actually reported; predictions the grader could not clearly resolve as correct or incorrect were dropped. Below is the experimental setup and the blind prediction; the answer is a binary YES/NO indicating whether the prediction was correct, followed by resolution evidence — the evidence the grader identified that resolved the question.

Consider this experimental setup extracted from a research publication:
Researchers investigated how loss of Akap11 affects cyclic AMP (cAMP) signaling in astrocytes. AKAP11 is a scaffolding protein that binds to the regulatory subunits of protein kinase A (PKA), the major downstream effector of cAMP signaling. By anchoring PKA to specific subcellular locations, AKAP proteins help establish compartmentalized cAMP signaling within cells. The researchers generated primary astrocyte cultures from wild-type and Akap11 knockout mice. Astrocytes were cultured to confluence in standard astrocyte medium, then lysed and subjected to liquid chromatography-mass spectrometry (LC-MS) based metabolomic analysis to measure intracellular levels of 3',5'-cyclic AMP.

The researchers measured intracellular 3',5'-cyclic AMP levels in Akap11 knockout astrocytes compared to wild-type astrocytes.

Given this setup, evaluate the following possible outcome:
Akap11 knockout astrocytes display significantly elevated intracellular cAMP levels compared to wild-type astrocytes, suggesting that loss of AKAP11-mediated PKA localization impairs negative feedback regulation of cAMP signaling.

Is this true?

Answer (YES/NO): YES